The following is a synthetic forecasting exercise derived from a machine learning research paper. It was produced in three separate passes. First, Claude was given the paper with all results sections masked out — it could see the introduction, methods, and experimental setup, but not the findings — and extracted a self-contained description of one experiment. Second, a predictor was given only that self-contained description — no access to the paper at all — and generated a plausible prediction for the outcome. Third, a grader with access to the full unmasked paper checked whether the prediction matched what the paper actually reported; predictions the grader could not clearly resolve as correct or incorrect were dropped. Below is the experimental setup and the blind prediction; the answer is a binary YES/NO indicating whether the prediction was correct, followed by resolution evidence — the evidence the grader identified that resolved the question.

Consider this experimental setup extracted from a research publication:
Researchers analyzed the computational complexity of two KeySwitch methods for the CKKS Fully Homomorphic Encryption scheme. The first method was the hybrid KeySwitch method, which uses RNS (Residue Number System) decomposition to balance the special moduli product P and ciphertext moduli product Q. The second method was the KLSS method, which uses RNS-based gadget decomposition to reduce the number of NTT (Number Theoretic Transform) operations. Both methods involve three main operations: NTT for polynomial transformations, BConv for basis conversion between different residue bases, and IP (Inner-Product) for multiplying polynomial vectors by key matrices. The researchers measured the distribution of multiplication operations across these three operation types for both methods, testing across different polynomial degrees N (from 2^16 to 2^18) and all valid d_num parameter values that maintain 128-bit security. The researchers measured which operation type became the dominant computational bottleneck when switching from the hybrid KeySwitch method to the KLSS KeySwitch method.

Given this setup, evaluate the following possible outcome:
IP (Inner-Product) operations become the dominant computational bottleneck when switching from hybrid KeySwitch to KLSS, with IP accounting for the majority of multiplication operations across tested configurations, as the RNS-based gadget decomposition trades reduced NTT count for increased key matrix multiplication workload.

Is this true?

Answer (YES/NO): YES